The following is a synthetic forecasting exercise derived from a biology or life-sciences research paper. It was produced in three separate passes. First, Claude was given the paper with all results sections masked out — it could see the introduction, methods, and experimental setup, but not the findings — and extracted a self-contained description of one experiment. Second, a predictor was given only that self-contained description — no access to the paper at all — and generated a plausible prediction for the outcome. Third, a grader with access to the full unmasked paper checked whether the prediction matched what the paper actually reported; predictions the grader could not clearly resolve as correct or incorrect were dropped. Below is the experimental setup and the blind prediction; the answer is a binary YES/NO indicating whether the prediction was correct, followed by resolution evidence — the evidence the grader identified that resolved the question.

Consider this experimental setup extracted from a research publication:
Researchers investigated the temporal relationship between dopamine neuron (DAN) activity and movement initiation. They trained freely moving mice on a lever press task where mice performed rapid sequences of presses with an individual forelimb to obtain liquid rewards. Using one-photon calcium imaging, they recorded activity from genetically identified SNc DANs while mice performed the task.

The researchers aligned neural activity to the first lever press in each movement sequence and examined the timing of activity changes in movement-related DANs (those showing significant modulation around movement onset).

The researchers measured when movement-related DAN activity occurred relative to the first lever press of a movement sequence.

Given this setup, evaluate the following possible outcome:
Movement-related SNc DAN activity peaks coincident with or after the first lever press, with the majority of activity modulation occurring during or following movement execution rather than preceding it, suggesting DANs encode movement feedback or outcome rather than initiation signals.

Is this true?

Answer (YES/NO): NO